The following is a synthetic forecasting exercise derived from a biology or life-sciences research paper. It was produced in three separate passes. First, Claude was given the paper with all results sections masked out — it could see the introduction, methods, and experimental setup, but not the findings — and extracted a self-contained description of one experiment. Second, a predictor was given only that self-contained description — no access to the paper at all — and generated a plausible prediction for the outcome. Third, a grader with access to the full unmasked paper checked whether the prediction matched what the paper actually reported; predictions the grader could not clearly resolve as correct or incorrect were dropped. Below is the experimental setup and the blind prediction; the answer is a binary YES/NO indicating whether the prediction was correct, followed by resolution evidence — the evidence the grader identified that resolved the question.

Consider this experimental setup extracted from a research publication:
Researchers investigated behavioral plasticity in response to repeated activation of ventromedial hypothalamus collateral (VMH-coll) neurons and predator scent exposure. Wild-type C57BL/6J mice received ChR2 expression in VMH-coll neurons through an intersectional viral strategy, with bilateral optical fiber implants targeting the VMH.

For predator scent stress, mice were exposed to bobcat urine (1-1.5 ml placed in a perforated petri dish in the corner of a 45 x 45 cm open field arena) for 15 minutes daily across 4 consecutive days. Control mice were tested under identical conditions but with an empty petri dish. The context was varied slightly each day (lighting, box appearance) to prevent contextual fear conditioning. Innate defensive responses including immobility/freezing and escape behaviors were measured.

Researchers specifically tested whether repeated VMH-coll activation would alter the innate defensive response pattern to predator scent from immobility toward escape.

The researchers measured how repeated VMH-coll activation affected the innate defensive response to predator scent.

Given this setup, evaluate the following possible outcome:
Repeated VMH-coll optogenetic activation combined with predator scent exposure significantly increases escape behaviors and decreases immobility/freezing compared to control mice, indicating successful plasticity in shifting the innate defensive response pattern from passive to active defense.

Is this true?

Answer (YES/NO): YES